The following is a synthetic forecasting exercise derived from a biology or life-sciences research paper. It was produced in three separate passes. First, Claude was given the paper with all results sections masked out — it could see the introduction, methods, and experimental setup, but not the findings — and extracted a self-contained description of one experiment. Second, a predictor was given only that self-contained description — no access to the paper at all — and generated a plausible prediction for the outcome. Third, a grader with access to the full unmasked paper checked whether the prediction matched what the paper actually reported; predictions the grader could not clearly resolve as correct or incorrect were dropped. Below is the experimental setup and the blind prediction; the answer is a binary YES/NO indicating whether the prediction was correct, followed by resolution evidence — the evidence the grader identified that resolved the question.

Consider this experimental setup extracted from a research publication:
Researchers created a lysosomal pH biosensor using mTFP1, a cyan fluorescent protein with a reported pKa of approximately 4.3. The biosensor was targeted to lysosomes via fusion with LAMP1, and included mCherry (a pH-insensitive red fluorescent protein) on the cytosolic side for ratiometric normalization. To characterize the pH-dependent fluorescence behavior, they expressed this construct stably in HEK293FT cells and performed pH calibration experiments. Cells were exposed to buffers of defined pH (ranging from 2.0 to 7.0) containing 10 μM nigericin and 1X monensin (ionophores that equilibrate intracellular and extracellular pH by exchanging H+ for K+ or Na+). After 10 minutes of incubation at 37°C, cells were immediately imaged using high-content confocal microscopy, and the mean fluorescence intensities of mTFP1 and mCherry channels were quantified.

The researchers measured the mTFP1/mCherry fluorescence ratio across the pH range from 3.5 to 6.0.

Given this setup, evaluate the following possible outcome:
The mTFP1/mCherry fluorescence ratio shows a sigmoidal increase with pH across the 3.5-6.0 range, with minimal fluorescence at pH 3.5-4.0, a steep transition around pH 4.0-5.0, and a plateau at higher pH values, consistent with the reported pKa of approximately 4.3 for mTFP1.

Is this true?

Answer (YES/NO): NO